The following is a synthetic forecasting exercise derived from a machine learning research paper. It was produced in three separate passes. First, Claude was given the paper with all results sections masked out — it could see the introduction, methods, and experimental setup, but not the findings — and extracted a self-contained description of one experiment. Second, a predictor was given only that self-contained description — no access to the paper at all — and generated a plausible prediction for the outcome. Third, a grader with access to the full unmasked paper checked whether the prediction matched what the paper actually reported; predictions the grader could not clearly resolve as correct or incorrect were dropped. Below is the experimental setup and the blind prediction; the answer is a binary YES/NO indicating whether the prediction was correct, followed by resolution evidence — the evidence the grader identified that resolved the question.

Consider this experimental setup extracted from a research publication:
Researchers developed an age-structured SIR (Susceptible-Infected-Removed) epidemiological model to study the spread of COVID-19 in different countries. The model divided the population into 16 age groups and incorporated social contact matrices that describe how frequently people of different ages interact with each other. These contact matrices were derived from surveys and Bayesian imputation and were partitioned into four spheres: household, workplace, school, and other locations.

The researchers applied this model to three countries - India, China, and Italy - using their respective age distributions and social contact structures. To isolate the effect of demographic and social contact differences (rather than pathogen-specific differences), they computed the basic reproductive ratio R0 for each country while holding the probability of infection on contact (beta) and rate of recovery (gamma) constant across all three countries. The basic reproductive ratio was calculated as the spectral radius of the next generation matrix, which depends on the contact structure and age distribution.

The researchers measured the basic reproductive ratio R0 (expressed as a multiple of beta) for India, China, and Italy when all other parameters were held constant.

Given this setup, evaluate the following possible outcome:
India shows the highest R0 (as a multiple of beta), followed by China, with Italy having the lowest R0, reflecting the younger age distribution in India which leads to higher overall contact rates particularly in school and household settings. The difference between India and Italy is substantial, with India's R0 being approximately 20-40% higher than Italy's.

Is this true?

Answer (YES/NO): NO